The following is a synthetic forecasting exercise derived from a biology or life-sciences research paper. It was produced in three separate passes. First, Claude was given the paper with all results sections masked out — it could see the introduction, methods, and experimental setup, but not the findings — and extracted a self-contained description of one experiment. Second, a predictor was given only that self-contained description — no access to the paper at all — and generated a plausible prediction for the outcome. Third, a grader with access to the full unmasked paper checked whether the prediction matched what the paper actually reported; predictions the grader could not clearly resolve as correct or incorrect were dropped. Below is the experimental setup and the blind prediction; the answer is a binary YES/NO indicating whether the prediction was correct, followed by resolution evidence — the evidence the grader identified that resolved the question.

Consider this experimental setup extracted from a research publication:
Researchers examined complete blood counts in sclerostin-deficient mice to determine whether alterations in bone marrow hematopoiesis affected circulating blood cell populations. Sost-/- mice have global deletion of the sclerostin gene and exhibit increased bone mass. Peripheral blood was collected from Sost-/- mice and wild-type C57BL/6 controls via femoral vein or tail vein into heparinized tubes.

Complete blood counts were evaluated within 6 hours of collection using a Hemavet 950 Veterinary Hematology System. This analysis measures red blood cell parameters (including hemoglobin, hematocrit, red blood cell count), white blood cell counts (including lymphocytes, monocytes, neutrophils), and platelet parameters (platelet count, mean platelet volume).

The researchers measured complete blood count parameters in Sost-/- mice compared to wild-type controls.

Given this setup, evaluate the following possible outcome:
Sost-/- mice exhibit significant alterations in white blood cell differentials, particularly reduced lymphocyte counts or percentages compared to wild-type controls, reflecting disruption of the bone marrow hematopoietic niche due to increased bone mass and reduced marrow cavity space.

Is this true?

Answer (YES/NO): NO